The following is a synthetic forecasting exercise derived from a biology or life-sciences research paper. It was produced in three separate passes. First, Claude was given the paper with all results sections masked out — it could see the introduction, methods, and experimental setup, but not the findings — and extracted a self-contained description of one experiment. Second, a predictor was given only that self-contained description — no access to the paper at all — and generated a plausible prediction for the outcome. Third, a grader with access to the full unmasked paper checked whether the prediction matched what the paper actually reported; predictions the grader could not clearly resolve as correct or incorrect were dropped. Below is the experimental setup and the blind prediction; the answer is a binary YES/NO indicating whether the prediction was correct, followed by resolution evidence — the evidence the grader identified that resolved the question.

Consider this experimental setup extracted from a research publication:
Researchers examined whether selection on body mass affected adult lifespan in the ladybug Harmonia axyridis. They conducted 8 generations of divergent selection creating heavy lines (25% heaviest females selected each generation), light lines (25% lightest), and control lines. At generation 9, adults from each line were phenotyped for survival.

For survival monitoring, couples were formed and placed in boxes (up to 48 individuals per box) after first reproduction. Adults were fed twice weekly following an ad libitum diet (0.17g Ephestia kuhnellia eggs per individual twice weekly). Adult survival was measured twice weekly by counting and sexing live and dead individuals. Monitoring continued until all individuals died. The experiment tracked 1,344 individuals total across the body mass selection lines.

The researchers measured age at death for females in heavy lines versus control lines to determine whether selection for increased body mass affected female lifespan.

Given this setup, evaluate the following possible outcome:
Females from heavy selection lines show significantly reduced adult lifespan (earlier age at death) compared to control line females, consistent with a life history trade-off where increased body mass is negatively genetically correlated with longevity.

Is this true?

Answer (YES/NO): NO